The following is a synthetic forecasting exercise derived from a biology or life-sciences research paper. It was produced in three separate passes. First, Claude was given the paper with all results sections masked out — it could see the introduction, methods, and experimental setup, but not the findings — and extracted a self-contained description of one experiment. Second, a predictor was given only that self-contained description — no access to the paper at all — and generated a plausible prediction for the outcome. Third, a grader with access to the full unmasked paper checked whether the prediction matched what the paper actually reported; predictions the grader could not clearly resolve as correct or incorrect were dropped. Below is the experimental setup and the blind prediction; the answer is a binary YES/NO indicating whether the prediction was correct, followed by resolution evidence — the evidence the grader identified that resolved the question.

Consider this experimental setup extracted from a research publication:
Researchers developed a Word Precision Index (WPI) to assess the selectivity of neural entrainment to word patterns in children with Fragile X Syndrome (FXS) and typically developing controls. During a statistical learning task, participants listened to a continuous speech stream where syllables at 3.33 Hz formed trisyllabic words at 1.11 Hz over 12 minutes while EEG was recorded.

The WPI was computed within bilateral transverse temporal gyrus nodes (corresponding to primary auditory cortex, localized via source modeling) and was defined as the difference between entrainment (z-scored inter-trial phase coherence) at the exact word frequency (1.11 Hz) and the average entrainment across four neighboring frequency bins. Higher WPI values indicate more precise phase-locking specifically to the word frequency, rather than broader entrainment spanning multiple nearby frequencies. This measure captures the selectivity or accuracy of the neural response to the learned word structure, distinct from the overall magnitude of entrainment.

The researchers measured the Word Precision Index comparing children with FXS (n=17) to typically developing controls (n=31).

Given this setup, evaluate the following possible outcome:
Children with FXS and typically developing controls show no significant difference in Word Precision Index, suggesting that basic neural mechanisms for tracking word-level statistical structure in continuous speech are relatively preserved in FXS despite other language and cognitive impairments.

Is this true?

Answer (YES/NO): NO